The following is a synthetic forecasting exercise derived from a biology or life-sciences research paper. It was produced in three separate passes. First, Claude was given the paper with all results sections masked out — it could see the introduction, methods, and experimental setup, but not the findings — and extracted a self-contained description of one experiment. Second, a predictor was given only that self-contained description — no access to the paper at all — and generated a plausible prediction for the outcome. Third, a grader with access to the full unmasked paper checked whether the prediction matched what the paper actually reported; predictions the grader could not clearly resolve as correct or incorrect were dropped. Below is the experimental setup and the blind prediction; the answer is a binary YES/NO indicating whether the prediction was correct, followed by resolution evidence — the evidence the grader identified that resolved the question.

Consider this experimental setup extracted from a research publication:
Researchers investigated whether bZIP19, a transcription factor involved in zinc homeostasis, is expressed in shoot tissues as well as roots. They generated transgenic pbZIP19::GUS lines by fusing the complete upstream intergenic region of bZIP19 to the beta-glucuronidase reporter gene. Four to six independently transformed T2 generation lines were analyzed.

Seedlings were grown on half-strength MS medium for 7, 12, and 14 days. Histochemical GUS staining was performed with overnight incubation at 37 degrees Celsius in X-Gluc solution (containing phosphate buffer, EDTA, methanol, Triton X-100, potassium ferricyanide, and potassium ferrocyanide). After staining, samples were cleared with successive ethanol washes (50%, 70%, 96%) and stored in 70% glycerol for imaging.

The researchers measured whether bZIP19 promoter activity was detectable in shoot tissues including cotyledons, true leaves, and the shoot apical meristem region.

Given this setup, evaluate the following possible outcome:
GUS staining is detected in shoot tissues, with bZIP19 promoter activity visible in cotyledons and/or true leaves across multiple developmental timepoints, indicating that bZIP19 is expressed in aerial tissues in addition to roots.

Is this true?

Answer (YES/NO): YES